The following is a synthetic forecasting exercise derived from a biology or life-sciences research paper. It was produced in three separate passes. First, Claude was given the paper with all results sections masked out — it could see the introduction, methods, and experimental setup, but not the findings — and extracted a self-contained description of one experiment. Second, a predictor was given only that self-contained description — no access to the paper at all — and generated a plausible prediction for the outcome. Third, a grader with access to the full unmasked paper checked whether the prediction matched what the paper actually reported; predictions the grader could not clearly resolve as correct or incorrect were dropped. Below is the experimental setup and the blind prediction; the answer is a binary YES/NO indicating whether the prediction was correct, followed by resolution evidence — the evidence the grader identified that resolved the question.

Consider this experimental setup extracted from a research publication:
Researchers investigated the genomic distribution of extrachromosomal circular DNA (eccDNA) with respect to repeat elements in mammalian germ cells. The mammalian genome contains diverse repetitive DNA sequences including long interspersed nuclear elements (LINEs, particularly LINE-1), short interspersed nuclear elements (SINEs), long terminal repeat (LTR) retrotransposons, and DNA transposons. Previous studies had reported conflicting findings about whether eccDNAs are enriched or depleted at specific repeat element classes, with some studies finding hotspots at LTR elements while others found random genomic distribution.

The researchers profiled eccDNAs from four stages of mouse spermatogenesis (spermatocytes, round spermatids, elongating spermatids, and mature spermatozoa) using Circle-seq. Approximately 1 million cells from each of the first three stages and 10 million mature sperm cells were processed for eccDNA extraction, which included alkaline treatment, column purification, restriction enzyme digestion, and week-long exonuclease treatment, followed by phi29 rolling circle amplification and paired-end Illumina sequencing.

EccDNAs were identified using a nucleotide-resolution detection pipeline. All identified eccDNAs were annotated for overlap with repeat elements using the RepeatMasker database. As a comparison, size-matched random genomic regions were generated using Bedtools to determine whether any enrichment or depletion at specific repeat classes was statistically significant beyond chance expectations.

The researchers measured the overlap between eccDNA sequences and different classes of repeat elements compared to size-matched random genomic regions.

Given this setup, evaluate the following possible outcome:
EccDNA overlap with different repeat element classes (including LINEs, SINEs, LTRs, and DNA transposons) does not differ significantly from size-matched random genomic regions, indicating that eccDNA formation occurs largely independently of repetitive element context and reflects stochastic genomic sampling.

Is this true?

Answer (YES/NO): NO